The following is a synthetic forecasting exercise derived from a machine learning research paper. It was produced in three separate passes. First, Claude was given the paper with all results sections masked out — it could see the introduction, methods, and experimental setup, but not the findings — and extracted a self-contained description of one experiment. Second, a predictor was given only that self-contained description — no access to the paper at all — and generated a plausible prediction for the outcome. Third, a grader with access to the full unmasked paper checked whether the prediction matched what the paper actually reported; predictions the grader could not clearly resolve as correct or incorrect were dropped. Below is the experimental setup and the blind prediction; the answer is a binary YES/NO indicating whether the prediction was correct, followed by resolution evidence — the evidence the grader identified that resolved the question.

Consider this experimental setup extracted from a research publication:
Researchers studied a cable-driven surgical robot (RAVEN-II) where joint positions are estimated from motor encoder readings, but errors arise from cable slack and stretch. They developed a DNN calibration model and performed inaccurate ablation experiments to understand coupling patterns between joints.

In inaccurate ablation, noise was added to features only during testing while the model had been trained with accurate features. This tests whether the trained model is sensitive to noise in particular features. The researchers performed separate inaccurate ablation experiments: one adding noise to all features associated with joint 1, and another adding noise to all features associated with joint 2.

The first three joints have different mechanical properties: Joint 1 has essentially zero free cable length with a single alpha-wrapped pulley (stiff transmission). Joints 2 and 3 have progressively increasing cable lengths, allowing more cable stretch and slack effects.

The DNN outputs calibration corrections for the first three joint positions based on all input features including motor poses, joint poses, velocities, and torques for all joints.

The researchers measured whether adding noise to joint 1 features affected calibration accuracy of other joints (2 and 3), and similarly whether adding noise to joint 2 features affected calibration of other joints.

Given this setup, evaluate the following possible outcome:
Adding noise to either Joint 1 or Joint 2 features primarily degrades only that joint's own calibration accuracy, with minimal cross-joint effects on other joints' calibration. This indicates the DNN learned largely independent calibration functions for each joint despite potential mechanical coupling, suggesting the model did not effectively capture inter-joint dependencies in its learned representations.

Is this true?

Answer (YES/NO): NO